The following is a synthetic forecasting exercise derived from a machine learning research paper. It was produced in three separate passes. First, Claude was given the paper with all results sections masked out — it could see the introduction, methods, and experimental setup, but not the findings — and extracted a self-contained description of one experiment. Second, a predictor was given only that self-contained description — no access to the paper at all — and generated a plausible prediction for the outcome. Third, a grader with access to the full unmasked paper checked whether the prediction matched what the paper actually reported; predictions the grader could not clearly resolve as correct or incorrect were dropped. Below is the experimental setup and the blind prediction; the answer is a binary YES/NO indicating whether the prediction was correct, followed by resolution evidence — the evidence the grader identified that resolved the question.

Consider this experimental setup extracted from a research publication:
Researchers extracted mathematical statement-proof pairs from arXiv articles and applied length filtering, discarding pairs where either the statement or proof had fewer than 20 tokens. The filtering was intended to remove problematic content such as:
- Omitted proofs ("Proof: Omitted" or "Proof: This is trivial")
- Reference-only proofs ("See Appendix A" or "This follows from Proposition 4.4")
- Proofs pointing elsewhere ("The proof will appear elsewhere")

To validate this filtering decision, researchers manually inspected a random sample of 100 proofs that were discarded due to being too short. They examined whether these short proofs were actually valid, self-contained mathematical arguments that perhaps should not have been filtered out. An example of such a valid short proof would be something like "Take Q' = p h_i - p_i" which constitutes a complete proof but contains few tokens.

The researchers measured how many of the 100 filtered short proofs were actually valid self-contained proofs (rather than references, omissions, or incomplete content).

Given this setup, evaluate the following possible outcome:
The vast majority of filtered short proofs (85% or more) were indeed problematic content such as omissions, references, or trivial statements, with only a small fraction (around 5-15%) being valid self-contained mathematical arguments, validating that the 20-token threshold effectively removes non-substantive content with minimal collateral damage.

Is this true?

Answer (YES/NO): NO